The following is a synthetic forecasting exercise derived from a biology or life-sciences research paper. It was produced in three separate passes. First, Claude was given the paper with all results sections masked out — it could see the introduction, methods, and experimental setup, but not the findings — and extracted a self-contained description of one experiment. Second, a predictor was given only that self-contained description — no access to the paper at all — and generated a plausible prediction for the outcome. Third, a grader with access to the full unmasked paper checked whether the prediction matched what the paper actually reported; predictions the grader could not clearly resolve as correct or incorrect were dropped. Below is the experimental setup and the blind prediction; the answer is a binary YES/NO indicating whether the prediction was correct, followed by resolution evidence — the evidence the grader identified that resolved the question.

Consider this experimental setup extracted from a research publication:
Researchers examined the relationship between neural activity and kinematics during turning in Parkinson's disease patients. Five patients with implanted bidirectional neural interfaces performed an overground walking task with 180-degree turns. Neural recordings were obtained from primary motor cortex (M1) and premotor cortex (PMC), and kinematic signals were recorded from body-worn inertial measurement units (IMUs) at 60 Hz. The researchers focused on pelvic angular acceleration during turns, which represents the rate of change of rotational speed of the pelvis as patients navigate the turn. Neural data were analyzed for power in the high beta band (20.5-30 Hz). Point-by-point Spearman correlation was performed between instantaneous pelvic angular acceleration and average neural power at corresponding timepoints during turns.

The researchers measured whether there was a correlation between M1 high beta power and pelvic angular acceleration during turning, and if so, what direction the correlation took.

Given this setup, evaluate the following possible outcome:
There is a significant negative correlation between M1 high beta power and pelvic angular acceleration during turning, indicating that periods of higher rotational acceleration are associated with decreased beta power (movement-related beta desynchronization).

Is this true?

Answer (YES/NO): YES